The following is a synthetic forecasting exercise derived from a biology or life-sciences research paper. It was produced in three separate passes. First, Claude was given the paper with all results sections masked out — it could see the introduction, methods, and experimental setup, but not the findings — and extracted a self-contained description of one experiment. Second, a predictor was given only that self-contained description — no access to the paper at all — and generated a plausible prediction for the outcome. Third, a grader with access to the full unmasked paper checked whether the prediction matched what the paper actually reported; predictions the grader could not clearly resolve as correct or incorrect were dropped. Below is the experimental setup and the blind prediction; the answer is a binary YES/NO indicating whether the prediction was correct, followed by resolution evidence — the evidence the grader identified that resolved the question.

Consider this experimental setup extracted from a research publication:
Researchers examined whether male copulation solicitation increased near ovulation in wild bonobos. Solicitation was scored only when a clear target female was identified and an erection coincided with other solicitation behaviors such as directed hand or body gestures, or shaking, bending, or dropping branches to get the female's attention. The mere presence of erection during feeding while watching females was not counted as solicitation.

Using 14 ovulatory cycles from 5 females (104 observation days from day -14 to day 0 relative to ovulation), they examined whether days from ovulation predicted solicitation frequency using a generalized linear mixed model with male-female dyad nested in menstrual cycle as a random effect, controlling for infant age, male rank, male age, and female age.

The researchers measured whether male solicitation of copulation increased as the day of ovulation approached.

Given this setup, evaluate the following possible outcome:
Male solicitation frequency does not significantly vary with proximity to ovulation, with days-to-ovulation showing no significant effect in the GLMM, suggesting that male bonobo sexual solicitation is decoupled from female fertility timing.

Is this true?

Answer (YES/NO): NO